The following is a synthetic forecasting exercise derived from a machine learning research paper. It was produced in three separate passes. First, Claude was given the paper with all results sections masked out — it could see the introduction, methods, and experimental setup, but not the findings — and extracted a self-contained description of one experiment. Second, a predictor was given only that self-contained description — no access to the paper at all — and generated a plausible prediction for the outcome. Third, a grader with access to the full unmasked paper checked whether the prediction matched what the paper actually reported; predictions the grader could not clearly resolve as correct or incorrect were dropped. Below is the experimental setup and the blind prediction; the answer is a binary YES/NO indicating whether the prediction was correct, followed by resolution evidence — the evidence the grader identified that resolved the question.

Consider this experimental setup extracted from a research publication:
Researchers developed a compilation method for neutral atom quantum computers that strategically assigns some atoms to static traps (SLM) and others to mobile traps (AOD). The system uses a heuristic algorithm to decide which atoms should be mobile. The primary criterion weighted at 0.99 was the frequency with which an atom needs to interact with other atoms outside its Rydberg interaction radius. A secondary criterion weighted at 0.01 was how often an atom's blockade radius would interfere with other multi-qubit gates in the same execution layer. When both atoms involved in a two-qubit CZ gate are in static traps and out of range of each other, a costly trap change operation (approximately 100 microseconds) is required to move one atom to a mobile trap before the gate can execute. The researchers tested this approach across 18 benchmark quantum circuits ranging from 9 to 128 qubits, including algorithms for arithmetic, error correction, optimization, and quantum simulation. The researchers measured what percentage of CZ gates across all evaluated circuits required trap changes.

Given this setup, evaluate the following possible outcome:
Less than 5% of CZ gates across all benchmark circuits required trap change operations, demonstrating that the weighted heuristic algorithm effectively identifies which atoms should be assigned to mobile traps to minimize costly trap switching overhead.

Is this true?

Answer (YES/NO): YES